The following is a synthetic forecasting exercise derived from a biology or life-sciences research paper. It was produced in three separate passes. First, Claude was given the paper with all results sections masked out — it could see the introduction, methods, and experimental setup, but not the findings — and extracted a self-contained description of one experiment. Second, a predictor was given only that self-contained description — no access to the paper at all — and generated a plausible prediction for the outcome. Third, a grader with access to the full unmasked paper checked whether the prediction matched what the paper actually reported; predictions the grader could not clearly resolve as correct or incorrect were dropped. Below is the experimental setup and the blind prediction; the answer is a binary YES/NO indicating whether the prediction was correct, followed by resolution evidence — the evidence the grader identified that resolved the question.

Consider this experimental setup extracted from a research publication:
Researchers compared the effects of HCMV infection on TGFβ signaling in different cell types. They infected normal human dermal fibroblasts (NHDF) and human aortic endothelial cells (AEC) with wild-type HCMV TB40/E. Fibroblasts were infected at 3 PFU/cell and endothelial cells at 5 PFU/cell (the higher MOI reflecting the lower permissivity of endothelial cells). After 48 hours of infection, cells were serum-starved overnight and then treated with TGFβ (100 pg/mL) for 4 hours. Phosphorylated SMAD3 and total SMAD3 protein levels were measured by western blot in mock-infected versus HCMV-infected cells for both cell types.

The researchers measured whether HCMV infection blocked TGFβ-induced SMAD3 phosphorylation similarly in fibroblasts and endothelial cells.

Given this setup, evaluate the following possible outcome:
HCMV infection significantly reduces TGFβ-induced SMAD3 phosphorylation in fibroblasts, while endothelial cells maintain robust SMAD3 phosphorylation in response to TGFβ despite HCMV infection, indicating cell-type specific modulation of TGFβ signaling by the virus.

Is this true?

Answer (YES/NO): NO